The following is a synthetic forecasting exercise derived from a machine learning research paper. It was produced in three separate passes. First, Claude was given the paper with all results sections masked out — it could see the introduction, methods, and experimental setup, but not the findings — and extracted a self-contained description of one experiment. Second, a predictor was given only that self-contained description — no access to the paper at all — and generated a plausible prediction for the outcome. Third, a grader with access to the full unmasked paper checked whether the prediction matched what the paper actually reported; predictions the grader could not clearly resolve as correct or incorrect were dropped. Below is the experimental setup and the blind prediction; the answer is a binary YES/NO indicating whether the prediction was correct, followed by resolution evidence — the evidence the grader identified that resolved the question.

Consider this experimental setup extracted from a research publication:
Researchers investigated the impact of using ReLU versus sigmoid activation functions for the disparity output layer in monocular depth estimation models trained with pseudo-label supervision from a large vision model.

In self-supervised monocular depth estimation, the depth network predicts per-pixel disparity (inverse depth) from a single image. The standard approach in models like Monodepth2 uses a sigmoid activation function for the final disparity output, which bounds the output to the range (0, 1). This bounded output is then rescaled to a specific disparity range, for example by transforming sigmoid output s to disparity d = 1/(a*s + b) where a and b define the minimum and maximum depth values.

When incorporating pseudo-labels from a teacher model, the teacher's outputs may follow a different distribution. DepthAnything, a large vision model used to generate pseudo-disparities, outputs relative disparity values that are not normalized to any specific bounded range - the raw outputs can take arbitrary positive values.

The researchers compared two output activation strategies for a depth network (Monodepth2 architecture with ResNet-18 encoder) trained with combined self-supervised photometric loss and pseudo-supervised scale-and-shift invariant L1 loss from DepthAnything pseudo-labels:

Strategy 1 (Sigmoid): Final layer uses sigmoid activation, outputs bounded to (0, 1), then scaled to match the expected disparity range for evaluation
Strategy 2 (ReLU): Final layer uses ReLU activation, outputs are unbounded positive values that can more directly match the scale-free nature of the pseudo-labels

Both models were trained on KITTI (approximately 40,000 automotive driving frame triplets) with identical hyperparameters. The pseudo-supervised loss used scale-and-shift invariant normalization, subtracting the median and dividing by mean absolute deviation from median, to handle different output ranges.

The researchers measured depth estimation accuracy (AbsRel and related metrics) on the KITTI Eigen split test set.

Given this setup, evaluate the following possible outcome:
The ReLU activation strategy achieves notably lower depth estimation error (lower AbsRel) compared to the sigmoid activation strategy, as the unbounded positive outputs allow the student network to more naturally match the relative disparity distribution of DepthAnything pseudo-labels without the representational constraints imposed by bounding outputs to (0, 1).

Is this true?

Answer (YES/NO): NO